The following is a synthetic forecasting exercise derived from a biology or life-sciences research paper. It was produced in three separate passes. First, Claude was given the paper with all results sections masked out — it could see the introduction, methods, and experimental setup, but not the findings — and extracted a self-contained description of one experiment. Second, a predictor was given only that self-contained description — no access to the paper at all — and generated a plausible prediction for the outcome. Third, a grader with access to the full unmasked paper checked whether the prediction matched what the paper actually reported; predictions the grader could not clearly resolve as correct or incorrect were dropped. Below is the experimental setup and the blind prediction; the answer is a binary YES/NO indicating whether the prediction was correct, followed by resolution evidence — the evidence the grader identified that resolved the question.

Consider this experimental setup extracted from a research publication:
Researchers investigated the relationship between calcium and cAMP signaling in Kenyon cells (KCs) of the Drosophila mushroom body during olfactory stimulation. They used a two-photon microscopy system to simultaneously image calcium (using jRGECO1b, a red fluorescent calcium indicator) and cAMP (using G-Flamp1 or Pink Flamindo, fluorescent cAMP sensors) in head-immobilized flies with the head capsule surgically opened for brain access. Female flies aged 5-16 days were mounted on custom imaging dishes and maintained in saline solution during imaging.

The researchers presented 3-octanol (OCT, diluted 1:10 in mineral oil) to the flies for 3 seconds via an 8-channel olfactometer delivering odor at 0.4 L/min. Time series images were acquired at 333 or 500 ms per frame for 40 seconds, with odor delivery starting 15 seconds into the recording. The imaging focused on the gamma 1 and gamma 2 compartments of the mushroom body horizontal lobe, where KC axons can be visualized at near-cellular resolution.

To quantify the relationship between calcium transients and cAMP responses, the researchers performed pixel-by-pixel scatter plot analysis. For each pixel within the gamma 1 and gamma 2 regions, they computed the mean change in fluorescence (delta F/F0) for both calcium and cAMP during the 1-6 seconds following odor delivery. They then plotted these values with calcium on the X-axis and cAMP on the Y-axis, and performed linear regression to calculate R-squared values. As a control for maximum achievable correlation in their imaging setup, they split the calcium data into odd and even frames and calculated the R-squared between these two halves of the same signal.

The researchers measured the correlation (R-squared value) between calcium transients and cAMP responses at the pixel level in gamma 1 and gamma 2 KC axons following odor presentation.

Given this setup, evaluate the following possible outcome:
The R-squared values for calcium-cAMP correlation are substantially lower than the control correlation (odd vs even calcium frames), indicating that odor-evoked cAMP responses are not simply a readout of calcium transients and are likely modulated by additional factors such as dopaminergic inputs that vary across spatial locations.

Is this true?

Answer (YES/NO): YES